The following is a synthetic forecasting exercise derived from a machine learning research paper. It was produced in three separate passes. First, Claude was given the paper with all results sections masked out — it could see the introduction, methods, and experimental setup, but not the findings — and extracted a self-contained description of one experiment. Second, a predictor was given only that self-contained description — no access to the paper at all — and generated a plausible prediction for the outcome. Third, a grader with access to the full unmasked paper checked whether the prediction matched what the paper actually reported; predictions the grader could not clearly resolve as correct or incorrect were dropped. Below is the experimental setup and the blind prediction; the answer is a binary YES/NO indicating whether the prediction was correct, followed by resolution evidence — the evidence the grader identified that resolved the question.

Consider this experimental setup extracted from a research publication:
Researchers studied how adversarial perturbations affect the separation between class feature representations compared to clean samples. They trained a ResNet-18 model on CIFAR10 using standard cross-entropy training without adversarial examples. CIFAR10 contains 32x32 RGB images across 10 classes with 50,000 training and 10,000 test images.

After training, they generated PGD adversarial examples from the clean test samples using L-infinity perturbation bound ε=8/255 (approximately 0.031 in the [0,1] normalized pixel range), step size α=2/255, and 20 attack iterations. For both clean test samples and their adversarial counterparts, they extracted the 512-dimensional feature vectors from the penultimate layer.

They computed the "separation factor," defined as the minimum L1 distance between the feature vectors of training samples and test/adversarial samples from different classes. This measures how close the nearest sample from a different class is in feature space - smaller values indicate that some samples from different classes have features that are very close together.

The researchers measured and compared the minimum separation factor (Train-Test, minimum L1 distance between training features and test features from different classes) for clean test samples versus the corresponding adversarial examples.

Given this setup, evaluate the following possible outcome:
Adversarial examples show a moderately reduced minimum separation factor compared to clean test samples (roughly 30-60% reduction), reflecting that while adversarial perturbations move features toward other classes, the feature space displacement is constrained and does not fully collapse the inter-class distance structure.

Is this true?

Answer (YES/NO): YES